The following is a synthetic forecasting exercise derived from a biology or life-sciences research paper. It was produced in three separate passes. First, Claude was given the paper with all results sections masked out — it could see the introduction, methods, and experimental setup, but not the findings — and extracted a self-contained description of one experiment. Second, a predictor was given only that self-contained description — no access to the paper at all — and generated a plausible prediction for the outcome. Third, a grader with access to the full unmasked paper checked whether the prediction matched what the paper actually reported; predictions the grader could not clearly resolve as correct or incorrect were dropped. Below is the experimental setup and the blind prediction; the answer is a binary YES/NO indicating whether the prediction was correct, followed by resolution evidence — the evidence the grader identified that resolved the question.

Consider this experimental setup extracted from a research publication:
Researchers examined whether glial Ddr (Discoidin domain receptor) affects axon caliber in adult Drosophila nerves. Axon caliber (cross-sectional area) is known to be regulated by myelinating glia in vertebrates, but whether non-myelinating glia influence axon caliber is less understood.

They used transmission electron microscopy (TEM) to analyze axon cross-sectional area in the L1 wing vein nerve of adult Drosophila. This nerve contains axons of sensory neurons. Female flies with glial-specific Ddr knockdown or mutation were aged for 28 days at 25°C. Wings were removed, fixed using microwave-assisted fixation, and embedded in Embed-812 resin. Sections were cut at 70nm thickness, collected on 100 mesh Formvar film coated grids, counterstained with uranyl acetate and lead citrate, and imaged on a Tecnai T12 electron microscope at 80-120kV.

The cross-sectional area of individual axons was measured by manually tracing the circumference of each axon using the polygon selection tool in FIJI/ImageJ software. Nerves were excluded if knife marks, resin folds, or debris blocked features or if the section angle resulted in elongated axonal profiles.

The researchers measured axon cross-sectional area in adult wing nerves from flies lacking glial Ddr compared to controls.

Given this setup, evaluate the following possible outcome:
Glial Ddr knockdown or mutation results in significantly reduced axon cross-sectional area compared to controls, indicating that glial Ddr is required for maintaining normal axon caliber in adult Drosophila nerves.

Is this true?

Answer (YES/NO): YES